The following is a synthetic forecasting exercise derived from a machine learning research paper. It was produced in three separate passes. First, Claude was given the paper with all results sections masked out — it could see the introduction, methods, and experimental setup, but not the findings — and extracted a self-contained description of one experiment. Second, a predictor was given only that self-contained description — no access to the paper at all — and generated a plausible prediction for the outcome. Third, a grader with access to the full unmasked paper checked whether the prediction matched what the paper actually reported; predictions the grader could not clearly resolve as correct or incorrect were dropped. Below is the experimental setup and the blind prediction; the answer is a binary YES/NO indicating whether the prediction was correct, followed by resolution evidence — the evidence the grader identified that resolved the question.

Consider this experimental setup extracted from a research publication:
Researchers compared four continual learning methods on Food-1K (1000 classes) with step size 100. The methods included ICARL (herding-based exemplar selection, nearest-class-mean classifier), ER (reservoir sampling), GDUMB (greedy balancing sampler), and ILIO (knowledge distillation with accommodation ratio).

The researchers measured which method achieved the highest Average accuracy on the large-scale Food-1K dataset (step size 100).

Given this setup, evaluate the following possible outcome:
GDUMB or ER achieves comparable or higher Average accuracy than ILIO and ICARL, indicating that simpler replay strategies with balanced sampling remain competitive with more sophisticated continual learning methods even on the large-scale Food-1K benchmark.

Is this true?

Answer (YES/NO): NO